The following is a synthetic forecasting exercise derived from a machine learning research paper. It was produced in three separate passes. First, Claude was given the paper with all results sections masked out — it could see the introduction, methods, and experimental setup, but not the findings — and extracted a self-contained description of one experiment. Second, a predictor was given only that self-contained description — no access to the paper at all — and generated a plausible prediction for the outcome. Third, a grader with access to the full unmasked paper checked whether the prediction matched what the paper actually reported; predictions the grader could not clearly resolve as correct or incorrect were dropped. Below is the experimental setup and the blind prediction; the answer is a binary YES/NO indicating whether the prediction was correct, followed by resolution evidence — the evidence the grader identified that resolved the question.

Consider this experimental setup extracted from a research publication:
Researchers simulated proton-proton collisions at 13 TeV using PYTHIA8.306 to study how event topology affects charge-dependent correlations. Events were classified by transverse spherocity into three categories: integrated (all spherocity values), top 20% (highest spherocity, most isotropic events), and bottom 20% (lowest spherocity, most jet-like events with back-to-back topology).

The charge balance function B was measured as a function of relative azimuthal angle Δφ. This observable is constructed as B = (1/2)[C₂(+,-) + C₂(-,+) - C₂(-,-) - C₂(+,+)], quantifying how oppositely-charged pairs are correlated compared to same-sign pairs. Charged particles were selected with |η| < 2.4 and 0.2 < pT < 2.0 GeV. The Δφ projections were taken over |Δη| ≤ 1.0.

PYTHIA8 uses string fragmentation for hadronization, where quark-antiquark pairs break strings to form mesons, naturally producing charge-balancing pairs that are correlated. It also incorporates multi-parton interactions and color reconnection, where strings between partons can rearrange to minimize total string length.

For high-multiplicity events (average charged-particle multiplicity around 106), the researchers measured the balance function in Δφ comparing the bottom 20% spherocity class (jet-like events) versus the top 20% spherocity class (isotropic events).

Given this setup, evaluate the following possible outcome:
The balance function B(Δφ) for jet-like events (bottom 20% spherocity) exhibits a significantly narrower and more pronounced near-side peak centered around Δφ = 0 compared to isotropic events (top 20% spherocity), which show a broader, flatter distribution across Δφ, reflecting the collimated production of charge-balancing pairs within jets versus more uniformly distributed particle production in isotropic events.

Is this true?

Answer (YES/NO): YES